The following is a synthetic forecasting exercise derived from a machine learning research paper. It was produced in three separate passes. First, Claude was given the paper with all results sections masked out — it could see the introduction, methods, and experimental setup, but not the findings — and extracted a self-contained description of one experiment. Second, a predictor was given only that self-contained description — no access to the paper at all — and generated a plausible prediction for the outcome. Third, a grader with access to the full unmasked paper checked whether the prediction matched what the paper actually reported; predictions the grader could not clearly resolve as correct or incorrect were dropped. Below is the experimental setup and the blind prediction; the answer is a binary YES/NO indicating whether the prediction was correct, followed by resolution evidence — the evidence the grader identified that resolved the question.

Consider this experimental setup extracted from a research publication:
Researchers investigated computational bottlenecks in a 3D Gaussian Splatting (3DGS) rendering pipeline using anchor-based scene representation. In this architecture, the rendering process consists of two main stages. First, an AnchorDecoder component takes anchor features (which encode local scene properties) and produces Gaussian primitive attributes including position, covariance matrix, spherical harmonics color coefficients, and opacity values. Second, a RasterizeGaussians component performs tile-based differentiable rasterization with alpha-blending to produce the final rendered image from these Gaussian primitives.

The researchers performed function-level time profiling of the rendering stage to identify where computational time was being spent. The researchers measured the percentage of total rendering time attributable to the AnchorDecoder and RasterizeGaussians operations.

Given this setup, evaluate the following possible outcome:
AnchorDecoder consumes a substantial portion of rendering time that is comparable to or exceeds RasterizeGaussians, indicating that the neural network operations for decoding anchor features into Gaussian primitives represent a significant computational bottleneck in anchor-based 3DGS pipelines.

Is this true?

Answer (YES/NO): YES